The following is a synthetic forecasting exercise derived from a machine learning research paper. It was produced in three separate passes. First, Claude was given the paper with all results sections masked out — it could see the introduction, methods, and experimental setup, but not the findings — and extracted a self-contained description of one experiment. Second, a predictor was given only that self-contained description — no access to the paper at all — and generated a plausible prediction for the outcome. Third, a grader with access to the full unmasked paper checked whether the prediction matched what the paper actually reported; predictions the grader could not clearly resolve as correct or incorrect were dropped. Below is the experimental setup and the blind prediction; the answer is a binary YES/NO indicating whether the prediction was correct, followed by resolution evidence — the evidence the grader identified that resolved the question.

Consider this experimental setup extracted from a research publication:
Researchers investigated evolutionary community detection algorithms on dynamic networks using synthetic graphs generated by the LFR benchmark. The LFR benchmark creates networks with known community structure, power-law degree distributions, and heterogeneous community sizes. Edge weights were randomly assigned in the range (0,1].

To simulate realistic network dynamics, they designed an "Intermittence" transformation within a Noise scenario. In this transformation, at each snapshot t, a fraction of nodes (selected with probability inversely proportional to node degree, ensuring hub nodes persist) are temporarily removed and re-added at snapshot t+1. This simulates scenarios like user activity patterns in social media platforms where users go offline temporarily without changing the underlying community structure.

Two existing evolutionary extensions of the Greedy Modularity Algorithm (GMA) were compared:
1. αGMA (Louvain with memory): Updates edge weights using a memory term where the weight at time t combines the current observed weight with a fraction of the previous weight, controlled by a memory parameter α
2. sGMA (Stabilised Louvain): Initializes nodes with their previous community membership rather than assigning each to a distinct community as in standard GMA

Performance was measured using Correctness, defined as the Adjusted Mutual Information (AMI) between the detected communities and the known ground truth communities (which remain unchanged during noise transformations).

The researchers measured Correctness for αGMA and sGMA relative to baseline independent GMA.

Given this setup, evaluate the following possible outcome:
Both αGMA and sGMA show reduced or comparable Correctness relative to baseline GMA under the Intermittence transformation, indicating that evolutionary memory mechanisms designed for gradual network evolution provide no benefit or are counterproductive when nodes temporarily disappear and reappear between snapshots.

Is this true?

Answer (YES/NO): NO